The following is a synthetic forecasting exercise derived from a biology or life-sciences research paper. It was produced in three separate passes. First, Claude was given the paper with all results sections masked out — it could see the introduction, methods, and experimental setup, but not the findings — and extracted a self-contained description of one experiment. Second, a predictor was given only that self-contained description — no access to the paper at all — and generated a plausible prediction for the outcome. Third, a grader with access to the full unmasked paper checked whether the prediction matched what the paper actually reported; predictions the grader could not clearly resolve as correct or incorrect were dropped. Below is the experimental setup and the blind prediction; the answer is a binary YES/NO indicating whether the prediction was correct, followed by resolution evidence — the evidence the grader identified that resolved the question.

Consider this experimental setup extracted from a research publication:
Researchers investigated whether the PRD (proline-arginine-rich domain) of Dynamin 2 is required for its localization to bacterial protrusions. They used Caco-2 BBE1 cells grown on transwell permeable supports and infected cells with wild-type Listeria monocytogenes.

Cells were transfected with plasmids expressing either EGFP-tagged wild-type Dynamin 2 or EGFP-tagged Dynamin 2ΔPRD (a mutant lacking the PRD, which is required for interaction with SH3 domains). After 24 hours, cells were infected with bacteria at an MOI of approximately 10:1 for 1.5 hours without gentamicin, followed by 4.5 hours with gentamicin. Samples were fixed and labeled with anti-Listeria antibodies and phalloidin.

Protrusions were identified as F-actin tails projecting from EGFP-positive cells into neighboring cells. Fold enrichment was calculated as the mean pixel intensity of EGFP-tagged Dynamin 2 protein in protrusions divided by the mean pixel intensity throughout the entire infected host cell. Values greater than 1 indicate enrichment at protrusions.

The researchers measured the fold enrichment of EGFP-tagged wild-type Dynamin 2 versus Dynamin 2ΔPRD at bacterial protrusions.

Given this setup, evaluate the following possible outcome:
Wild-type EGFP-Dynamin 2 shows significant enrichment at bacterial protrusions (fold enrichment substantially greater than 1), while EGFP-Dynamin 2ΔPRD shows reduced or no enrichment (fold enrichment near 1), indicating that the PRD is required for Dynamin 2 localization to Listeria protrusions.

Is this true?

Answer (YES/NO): YES